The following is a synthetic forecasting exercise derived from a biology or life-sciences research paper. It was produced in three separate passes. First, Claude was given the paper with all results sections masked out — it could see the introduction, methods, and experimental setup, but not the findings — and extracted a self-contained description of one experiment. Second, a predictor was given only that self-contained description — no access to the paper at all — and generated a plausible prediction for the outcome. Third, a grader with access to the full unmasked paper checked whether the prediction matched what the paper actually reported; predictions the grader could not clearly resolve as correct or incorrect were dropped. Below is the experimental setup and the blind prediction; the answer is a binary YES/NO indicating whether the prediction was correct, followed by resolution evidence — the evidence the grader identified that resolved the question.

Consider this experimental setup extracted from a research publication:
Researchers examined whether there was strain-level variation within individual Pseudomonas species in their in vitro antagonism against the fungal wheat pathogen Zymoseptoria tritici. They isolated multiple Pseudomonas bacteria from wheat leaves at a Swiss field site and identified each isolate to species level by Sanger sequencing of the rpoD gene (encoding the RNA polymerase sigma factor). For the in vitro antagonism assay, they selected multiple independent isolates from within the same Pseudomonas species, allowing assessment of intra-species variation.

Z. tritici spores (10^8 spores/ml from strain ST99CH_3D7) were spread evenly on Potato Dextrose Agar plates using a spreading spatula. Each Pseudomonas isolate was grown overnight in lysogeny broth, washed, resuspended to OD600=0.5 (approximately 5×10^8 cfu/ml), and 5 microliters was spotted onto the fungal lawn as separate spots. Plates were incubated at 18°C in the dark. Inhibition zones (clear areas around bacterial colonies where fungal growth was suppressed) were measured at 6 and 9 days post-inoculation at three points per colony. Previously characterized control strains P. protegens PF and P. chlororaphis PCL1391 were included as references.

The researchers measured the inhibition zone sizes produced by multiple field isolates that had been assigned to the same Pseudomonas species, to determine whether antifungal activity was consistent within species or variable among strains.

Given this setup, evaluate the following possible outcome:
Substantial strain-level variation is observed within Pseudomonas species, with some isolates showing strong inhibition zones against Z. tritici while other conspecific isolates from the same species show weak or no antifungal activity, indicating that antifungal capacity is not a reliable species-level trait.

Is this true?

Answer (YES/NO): YES